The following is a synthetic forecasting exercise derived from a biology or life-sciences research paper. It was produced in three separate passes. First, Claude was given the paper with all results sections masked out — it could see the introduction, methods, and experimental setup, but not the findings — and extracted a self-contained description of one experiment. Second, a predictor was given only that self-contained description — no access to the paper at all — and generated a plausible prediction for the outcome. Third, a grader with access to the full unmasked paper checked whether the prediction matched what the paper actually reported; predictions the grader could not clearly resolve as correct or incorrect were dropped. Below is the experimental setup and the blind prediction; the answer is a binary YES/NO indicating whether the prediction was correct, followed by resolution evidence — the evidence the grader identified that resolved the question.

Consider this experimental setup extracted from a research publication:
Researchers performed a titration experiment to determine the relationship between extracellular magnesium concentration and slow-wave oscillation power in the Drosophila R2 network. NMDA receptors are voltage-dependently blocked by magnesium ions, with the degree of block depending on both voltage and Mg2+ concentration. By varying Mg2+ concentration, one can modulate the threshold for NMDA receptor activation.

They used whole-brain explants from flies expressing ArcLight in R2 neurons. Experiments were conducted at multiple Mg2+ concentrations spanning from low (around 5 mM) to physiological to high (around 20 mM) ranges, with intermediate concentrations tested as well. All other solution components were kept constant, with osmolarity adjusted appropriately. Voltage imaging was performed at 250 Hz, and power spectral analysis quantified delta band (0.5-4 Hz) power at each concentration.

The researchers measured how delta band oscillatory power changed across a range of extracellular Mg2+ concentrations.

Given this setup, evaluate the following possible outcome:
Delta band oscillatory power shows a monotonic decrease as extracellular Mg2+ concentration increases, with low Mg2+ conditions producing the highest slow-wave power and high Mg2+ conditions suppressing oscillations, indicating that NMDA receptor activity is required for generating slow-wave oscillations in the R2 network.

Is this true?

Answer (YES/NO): YES